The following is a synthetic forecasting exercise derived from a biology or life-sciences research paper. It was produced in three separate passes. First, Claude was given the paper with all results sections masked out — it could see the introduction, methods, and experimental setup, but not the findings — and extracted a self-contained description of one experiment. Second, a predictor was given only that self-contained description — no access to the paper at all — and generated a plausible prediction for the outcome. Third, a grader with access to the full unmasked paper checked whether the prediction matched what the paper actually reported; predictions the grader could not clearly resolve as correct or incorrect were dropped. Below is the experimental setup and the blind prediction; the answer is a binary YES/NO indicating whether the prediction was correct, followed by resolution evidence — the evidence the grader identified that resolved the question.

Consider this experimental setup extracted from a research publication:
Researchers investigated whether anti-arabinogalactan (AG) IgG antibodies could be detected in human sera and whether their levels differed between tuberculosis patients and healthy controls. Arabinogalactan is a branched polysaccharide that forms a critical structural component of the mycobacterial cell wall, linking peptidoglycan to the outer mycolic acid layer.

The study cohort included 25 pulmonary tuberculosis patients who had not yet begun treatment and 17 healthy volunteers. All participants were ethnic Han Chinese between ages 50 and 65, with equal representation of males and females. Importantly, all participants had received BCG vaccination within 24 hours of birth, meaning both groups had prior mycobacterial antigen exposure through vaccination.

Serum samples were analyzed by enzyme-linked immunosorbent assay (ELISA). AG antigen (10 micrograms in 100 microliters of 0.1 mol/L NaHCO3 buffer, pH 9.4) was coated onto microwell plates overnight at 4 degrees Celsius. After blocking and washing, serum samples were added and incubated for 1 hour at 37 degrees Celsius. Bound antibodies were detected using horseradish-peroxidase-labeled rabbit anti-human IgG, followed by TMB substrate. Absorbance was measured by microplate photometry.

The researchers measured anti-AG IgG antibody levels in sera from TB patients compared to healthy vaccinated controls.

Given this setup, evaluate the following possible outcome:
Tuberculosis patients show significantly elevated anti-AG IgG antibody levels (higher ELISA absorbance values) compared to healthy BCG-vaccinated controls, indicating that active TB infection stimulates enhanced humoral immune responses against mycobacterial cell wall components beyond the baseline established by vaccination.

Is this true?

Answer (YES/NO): YES